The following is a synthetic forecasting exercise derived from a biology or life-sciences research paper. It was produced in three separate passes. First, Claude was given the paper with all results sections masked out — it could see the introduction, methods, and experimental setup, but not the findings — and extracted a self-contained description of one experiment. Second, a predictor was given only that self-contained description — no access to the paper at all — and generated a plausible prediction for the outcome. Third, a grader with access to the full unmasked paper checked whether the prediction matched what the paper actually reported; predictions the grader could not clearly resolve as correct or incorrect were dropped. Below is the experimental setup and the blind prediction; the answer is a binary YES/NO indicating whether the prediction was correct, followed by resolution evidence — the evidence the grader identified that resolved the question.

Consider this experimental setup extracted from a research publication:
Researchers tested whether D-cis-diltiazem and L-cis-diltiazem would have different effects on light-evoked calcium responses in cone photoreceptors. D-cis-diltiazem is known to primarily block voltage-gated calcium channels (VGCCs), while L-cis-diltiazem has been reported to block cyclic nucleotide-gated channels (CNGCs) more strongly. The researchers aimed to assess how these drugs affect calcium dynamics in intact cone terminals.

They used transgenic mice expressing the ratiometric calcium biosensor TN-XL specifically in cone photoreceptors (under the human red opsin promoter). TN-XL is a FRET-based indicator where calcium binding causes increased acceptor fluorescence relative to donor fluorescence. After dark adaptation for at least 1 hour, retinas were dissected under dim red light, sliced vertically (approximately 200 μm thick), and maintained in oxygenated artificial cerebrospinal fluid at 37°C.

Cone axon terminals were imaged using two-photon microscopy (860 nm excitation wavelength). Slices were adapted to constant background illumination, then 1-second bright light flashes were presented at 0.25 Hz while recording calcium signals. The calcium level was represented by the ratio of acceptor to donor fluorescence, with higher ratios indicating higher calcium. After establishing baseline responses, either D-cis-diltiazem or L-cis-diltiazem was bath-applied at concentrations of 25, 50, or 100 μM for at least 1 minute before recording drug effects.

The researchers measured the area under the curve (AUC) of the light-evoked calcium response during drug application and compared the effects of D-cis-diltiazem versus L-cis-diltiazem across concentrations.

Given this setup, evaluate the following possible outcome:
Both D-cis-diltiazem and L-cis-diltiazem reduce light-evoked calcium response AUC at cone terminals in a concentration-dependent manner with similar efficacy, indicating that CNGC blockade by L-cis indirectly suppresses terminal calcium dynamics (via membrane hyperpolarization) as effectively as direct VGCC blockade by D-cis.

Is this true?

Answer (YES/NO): NO